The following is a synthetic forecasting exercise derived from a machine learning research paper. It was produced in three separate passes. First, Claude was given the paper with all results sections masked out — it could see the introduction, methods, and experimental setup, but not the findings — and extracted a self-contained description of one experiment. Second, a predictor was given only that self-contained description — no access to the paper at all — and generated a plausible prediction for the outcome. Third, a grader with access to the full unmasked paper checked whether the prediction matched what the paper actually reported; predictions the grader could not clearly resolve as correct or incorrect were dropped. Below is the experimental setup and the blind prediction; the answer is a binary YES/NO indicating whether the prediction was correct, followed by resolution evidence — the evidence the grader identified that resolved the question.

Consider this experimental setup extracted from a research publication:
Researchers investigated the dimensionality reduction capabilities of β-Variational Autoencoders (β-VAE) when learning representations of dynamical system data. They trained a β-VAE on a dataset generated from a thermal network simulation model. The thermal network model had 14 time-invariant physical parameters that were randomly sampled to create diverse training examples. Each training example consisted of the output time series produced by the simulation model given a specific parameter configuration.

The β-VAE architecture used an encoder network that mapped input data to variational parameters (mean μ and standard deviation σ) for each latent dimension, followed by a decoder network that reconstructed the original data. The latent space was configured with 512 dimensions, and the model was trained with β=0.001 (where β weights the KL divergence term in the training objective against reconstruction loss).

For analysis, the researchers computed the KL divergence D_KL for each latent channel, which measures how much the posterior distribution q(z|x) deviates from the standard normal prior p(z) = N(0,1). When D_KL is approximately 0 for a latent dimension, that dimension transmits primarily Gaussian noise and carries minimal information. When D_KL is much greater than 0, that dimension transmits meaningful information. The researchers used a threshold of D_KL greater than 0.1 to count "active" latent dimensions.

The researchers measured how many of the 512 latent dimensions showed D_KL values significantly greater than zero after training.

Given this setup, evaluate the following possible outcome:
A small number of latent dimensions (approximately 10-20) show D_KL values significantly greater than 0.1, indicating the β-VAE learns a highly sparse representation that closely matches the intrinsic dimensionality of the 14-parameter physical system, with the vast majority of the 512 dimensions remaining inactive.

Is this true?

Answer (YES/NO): NO